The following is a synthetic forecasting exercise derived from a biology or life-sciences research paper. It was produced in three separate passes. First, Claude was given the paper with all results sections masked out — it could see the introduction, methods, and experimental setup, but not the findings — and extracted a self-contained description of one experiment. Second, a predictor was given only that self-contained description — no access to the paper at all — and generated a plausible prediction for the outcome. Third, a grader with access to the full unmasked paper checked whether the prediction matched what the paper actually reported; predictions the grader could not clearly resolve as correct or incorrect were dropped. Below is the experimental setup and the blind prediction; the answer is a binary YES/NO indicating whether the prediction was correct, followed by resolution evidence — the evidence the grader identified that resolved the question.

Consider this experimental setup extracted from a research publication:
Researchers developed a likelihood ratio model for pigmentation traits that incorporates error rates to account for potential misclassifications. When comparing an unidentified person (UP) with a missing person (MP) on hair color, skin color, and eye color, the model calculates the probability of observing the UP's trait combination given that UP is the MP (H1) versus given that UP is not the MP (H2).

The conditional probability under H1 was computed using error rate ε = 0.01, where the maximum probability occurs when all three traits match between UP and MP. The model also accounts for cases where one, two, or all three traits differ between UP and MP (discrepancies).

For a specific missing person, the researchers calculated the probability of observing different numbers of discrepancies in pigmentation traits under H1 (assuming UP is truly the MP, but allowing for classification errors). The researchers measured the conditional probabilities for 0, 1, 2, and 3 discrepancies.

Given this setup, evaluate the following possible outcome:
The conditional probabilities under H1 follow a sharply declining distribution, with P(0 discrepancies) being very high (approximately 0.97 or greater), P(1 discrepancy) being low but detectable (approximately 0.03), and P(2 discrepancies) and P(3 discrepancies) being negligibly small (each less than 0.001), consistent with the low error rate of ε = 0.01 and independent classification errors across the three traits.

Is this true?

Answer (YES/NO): NO